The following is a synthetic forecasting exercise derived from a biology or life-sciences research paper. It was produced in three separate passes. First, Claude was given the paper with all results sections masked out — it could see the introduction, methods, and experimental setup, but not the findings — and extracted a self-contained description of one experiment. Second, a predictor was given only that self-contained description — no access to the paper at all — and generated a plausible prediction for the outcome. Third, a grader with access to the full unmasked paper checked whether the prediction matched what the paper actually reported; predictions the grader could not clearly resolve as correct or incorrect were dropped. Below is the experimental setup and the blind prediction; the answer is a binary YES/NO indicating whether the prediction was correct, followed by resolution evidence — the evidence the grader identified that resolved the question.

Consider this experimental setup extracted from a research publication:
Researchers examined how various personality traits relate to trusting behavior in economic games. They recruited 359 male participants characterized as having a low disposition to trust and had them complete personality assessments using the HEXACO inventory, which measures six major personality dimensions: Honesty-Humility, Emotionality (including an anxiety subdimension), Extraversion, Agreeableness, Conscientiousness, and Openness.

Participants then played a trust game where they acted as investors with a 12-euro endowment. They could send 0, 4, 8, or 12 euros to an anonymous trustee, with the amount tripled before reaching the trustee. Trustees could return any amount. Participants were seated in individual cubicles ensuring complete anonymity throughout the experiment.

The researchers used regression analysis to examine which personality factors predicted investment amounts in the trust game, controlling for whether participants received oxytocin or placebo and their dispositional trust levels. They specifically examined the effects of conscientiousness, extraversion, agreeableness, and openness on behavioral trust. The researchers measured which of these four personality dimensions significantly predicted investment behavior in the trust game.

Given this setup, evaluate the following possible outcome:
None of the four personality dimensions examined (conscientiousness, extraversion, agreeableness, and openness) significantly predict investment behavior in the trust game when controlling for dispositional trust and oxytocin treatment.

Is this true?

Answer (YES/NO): NO